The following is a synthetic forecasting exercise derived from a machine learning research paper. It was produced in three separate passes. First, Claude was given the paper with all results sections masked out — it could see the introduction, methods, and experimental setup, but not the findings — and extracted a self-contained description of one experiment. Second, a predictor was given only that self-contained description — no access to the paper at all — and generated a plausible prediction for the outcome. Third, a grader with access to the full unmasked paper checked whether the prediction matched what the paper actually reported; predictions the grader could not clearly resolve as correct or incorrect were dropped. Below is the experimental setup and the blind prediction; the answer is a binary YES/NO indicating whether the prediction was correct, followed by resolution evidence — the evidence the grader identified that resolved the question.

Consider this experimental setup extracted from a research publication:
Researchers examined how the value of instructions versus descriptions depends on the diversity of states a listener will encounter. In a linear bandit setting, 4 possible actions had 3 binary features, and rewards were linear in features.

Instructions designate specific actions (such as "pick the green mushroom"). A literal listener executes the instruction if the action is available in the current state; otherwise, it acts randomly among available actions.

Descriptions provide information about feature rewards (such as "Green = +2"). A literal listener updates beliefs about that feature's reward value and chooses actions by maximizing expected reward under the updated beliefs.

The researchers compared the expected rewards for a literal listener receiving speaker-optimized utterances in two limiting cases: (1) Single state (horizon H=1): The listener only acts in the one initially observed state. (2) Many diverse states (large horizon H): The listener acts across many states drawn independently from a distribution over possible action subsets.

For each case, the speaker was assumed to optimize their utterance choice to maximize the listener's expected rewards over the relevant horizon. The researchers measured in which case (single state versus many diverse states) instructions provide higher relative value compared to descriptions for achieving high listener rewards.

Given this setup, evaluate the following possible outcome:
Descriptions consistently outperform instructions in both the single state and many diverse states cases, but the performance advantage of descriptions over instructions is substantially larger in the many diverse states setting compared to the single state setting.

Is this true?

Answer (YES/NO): NO